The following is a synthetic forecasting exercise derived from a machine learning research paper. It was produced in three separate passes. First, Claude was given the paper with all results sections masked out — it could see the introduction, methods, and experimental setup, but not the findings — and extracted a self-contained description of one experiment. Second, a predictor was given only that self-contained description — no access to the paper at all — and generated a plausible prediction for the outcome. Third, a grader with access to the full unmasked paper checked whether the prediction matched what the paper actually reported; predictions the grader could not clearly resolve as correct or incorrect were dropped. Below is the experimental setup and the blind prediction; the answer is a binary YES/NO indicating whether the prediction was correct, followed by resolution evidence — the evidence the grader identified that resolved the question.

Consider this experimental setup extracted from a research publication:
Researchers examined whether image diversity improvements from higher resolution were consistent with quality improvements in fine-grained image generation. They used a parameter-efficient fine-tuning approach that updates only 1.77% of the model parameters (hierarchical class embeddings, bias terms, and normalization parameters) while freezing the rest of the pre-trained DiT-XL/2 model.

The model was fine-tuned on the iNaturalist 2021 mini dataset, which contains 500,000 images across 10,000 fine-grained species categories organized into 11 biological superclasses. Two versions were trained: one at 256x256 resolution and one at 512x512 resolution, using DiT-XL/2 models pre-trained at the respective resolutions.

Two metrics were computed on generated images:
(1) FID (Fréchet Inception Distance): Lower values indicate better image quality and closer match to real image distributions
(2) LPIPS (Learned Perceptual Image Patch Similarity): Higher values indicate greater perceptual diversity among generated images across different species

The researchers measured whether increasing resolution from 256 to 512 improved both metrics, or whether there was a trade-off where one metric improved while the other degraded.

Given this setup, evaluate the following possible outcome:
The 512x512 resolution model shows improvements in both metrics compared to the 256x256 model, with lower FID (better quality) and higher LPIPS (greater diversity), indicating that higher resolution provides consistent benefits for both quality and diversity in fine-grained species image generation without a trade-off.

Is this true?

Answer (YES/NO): YES